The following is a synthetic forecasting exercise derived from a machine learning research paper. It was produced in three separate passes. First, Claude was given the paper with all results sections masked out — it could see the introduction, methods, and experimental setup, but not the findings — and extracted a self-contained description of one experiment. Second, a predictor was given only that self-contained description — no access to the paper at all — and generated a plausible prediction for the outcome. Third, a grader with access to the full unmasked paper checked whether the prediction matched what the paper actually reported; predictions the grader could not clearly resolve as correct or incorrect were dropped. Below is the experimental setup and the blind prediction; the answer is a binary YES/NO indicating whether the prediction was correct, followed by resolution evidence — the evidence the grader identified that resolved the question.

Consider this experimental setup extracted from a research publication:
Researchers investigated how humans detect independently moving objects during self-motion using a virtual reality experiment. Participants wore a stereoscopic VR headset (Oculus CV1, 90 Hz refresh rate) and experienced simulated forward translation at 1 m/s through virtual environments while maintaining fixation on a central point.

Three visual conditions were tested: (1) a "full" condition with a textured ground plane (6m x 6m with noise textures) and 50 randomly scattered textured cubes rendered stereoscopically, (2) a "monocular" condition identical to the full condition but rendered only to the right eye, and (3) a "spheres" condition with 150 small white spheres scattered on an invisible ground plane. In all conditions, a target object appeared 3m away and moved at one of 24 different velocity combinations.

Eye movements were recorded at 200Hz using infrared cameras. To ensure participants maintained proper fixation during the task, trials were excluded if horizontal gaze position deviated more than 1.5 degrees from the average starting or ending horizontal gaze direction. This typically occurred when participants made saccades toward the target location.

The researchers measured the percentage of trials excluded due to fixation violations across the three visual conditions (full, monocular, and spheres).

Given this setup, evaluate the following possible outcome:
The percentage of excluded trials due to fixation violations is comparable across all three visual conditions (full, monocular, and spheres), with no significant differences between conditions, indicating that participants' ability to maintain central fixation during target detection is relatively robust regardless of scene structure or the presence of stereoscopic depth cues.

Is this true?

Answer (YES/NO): NO